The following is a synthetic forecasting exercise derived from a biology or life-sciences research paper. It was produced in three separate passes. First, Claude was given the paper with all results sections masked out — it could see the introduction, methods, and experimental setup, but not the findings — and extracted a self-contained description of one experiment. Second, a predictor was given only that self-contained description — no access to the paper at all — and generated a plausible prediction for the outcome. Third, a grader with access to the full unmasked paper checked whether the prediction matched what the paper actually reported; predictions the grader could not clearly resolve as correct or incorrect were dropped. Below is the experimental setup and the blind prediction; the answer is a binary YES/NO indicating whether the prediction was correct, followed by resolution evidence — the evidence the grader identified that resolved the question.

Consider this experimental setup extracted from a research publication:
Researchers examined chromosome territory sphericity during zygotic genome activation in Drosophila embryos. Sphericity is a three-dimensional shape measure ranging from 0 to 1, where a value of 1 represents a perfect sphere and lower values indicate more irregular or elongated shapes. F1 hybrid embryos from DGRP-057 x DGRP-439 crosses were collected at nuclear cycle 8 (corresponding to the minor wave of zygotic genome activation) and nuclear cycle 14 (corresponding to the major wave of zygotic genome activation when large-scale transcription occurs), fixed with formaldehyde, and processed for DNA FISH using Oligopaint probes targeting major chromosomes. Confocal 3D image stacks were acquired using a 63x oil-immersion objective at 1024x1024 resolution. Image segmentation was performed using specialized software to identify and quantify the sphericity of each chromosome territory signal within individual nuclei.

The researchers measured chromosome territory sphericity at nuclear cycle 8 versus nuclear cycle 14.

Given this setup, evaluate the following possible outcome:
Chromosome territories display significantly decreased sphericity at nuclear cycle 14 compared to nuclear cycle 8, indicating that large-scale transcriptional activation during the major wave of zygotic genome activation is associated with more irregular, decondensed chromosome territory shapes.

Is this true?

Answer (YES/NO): NO